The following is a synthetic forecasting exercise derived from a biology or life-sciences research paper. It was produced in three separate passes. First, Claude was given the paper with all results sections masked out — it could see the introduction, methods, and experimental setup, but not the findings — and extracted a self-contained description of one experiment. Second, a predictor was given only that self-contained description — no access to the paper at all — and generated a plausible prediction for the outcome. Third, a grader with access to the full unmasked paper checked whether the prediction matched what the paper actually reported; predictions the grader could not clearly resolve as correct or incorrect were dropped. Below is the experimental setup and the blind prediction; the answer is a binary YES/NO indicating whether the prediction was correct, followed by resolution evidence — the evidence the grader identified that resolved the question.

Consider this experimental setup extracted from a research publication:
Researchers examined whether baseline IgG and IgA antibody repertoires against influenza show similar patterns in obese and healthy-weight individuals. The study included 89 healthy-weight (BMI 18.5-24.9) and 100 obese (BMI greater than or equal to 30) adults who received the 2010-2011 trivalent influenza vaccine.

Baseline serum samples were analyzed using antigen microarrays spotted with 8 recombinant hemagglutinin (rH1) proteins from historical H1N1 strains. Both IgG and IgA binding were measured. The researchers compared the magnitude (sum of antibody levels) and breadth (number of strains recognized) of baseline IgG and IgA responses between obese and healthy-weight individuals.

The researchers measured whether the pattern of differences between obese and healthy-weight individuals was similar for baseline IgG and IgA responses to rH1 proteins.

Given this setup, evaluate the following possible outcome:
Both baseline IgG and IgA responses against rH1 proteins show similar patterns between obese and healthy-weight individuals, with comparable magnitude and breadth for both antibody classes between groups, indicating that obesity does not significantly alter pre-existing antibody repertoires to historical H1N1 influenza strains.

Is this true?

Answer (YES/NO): NO